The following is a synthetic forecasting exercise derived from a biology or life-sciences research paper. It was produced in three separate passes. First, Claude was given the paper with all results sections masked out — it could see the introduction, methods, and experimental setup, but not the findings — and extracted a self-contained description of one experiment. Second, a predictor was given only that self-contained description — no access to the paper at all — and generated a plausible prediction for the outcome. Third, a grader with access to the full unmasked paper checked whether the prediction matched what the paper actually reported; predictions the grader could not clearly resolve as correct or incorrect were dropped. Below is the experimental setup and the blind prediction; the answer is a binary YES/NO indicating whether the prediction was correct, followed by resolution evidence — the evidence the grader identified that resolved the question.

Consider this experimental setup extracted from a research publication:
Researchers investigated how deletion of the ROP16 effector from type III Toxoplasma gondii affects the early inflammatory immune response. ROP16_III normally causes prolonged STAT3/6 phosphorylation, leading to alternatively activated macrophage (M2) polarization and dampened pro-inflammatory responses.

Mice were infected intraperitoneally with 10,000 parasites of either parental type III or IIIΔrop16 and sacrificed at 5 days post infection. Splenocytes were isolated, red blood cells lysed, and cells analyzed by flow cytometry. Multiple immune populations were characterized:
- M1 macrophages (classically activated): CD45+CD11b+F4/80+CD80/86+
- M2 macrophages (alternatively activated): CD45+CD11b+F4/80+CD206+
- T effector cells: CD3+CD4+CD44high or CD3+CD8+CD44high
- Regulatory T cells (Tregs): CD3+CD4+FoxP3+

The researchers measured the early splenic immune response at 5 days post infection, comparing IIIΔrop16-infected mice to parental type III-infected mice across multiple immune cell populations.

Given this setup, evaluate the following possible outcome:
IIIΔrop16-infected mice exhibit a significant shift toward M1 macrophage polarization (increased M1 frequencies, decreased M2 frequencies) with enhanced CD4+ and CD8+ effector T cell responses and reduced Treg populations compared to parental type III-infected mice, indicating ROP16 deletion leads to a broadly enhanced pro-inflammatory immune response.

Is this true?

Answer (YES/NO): NO